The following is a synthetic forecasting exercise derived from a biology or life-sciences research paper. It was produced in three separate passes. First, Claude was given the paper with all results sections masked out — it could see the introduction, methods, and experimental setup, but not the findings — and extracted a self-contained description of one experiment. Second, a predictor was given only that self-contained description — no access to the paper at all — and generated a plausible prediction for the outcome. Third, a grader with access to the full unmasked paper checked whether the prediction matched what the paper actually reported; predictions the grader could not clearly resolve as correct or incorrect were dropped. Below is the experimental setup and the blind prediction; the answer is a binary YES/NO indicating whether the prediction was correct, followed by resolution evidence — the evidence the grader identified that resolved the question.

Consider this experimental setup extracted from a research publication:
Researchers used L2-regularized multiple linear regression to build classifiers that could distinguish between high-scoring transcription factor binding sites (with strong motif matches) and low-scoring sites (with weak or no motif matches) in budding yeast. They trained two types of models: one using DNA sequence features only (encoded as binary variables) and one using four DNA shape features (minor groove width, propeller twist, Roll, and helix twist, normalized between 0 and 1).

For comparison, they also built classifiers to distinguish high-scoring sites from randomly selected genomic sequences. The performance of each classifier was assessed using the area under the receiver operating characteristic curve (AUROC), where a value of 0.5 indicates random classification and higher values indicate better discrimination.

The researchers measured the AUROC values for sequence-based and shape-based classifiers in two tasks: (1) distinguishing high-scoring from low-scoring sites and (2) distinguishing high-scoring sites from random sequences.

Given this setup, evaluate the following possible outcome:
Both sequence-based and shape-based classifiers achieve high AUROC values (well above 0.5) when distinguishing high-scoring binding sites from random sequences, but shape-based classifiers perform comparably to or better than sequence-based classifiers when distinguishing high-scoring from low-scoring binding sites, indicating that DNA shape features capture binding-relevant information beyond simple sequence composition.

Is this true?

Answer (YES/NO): NO